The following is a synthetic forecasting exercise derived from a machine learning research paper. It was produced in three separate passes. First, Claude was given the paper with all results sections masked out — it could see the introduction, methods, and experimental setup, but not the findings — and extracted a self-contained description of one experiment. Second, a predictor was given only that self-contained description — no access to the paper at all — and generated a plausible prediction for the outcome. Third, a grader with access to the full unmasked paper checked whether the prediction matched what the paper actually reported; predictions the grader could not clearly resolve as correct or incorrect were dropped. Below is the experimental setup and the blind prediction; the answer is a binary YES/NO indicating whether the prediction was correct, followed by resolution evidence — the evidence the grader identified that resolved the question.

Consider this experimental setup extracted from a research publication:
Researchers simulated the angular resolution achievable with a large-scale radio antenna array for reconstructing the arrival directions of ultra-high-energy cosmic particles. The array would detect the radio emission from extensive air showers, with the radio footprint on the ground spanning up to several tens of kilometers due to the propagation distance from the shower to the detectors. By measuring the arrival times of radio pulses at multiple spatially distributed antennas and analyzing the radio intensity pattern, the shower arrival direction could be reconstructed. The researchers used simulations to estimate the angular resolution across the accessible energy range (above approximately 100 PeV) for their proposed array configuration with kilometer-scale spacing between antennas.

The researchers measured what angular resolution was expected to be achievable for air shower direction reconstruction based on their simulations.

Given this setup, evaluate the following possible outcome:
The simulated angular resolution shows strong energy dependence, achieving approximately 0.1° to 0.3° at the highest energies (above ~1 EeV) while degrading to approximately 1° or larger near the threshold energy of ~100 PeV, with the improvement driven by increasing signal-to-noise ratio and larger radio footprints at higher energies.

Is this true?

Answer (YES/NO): NO